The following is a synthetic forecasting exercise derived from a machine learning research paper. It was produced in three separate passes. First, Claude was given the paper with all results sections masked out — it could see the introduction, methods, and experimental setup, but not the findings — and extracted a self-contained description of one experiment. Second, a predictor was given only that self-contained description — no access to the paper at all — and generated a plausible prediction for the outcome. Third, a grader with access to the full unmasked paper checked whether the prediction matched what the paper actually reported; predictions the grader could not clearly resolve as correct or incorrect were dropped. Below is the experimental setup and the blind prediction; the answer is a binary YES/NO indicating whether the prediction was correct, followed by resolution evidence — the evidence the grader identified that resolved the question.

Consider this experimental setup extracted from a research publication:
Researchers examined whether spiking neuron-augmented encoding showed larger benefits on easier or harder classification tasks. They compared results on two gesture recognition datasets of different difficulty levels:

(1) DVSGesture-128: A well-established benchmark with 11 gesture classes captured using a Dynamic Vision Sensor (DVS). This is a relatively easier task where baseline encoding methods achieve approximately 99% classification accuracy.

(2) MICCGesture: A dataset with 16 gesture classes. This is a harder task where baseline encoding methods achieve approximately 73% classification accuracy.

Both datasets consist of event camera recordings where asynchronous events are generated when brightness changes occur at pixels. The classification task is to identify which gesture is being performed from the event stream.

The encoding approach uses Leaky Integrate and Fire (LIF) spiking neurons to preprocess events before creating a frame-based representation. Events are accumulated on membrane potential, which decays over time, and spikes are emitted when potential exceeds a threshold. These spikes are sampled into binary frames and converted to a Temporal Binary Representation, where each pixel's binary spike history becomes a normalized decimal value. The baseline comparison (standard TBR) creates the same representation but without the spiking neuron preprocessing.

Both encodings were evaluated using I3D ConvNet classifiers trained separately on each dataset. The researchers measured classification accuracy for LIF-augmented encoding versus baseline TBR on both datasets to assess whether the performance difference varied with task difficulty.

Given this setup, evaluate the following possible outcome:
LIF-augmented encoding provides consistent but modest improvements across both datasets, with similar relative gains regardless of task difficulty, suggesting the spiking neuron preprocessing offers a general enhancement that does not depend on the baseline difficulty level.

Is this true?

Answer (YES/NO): NO